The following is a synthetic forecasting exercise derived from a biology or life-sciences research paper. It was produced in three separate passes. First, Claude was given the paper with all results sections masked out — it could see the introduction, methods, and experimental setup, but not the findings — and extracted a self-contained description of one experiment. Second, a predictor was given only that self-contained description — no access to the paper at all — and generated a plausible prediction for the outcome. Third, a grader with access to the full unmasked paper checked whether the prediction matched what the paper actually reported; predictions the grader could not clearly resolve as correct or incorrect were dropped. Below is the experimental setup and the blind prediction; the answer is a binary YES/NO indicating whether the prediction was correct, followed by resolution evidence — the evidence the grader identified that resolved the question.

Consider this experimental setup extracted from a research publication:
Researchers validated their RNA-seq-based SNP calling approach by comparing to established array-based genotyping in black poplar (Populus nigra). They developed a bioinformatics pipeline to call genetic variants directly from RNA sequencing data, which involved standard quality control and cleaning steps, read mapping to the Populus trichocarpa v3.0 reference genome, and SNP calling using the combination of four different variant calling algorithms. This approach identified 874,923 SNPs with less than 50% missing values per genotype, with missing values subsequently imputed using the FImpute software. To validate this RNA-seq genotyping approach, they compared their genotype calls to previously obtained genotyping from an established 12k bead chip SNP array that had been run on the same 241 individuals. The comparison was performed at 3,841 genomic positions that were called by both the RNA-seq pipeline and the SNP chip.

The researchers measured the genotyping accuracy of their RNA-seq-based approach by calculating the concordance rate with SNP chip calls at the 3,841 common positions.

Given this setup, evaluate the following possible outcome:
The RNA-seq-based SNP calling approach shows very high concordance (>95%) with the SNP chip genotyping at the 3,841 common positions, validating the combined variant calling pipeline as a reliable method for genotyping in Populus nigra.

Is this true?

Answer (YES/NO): YES